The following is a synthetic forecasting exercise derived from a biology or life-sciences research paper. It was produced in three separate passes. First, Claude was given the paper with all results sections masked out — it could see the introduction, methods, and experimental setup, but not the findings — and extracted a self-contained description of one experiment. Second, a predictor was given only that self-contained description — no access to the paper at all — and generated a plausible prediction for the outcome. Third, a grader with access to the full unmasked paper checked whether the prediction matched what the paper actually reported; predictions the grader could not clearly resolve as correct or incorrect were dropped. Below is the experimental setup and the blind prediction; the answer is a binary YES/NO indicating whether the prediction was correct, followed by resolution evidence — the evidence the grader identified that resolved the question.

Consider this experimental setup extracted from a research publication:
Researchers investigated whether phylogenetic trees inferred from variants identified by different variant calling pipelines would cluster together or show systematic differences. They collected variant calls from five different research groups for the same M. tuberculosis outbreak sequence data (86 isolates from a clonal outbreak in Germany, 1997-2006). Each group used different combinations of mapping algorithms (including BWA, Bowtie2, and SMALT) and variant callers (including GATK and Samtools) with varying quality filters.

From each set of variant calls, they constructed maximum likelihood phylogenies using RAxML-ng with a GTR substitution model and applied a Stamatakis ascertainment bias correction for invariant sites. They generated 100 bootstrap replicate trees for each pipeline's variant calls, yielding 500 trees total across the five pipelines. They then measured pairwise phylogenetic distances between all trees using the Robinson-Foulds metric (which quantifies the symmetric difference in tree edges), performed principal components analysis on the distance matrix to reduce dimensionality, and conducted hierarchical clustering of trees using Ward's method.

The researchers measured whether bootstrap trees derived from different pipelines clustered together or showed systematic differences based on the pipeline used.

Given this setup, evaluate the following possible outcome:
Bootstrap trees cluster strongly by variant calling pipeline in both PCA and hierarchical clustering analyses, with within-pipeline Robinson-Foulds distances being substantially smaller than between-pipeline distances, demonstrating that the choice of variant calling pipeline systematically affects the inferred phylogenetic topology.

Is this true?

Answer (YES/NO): YES